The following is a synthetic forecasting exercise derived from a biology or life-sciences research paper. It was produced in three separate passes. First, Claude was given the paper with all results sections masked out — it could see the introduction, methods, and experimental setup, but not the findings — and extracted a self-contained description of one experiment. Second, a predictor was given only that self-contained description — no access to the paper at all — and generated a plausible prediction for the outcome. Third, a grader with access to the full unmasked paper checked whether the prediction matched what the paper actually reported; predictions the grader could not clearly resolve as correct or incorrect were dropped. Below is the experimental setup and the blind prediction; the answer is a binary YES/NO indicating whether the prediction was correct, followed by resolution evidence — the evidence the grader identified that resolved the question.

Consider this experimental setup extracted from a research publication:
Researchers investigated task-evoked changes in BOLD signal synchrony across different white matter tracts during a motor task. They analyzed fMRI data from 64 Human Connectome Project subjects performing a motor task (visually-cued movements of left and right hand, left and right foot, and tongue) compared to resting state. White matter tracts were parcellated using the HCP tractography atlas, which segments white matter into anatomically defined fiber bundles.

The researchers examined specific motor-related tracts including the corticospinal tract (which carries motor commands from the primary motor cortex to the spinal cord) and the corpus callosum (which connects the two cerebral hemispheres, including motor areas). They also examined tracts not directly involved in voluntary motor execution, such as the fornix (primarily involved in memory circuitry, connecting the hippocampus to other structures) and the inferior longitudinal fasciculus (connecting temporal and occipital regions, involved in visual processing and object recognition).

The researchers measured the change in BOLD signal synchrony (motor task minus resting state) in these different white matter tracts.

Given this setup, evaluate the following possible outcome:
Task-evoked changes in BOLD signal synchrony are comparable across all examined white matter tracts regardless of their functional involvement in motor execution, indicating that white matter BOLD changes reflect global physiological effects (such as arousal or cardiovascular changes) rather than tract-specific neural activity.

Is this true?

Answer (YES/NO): NO